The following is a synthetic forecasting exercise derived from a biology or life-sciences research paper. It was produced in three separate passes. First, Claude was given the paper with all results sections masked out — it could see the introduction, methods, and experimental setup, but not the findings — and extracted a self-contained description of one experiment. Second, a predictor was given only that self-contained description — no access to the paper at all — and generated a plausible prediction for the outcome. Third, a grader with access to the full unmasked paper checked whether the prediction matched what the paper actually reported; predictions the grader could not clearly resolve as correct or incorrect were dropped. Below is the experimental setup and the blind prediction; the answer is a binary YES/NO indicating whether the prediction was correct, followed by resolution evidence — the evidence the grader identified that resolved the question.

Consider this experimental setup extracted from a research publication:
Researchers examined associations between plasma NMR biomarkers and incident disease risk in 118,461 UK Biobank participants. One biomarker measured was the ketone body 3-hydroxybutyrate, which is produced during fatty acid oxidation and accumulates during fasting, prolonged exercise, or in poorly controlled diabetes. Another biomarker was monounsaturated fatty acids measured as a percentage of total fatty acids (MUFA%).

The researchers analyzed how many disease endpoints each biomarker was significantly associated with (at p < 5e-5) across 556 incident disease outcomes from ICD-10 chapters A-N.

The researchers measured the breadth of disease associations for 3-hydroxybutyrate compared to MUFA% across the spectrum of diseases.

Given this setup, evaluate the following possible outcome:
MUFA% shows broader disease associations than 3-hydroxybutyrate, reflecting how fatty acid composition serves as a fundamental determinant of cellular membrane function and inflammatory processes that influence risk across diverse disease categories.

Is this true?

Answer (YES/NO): YES